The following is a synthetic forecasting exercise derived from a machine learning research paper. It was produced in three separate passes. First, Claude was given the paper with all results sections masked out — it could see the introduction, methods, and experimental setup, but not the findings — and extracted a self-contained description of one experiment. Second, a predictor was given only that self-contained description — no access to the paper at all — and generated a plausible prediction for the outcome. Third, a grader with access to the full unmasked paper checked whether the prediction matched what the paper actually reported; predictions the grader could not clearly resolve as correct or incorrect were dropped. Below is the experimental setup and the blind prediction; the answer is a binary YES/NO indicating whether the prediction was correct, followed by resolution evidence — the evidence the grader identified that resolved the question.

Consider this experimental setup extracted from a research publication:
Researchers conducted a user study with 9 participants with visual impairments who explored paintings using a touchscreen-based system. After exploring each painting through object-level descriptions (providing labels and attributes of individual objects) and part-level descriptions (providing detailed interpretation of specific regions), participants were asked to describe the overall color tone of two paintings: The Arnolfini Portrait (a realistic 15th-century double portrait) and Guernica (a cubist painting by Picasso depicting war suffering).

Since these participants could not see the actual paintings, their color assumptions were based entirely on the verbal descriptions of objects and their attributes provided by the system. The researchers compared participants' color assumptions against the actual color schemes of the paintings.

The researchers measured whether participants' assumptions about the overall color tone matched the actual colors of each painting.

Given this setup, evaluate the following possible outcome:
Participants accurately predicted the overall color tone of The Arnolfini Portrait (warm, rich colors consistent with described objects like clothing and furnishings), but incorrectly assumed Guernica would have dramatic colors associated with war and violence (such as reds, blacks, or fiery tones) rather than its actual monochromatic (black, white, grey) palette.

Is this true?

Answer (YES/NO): NO